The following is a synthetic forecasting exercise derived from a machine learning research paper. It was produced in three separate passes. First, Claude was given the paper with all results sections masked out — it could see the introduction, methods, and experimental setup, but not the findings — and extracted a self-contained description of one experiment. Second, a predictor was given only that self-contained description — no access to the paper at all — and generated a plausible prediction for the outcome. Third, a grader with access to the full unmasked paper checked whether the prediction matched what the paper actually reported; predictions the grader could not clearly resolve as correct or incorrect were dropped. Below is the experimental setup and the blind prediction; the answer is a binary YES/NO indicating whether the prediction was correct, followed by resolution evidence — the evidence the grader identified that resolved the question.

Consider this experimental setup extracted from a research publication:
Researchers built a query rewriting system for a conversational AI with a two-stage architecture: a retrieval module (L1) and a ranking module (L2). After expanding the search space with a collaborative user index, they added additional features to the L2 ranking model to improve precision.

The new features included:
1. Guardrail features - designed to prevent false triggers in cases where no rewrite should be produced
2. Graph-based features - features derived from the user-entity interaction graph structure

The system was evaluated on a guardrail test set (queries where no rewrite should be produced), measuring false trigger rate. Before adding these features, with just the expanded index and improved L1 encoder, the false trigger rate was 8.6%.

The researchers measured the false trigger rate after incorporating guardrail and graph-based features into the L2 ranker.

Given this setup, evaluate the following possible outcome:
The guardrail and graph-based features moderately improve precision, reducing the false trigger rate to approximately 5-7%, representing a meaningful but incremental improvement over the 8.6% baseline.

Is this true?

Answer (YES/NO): NO